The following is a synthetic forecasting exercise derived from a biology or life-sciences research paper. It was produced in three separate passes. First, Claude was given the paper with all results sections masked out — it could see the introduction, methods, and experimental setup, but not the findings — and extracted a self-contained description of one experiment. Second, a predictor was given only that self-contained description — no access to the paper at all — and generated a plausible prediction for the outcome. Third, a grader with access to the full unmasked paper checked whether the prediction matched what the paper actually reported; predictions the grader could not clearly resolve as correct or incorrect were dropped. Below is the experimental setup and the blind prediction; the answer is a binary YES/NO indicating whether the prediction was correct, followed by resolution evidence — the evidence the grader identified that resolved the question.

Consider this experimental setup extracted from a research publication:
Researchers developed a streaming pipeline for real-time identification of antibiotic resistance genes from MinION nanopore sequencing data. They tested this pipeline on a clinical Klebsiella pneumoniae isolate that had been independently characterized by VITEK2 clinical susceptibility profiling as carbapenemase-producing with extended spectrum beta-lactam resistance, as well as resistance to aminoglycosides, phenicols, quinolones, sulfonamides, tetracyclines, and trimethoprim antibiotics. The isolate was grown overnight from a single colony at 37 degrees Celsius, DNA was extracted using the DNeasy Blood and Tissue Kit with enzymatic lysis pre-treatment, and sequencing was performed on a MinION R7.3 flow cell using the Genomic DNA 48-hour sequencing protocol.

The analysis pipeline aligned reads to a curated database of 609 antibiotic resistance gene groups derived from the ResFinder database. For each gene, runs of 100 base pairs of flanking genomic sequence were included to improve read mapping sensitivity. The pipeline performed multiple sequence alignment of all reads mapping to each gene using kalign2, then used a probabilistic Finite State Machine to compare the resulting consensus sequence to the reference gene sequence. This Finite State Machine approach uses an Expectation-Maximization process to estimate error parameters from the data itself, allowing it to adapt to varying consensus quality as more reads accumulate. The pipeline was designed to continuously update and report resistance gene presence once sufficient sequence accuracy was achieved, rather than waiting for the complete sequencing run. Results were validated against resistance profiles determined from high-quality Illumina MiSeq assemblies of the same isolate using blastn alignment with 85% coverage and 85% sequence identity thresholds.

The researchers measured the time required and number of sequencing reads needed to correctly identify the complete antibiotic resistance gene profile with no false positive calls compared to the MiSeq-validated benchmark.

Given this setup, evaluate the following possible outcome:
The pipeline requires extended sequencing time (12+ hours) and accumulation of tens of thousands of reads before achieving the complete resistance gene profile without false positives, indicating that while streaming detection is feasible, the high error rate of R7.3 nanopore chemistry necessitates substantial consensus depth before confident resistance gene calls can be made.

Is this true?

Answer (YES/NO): NO